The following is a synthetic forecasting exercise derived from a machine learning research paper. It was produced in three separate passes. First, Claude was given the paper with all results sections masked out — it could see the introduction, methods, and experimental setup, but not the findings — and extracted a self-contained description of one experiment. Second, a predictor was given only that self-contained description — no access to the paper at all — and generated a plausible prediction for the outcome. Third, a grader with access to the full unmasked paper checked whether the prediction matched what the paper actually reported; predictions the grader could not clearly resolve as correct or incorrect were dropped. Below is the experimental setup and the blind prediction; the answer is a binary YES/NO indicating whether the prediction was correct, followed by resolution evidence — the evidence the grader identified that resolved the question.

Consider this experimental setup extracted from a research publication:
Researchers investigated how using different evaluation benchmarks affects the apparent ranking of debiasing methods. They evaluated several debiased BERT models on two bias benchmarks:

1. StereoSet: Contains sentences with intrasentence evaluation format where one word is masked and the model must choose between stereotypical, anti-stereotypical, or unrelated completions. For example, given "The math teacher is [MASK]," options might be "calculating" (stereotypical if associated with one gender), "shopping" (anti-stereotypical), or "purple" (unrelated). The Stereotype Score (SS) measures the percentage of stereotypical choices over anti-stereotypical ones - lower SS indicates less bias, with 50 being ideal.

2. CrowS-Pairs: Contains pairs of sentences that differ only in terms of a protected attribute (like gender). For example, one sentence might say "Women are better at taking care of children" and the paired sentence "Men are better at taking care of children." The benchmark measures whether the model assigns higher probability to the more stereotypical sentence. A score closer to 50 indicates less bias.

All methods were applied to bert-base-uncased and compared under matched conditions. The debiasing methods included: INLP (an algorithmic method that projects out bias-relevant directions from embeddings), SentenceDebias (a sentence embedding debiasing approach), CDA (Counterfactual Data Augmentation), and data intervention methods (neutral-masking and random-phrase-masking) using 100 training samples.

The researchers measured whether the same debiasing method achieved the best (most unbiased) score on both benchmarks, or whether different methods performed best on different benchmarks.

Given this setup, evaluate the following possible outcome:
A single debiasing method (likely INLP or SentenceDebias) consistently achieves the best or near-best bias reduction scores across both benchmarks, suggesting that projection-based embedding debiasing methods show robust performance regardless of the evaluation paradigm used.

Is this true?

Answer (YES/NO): NO